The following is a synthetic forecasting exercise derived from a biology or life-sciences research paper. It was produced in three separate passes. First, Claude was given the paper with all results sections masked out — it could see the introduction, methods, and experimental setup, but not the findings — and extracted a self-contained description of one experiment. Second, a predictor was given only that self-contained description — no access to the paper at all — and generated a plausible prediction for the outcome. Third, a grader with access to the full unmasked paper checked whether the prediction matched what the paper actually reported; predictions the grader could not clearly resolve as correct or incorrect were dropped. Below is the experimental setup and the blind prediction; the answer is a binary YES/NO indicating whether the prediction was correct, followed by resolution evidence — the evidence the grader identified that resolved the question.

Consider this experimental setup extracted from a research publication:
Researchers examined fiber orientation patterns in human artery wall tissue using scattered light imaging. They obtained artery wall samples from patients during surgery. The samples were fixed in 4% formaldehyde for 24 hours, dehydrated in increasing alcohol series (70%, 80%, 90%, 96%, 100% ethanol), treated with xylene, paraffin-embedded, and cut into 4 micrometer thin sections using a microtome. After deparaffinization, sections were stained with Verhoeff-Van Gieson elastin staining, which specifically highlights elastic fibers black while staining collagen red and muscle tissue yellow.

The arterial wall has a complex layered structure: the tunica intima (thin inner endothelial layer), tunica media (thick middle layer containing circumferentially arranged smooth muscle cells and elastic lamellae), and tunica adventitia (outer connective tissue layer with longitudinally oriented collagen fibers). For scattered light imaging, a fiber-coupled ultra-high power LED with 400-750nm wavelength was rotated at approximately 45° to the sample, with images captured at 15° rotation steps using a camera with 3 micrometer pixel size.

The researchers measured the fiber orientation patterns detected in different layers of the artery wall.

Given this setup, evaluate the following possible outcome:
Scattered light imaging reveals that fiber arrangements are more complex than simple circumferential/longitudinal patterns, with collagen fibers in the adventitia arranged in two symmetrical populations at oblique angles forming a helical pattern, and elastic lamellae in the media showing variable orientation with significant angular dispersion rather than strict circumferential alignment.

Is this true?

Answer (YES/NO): NO